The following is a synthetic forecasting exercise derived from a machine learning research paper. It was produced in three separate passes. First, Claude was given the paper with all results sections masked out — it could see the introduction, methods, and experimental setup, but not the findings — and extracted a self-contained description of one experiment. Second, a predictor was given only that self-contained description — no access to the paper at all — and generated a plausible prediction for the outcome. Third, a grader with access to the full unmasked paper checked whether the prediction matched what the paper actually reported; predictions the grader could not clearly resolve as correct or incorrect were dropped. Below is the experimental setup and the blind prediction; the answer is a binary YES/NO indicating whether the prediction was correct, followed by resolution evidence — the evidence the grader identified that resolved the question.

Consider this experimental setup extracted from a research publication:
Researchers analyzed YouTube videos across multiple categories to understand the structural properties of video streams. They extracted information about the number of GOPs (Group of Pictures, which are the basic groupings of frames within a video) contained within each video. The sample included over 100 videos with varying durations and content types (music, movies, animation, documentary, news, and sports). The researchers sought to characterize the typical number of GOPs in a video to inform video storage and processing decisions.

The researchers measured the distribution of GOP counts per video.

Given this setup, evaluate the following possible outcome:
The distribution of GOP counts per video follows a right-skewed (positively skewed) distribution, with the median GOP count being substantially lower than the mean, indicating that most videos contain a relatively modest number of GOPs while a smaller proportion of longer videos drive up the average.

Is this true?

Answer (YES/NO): NO